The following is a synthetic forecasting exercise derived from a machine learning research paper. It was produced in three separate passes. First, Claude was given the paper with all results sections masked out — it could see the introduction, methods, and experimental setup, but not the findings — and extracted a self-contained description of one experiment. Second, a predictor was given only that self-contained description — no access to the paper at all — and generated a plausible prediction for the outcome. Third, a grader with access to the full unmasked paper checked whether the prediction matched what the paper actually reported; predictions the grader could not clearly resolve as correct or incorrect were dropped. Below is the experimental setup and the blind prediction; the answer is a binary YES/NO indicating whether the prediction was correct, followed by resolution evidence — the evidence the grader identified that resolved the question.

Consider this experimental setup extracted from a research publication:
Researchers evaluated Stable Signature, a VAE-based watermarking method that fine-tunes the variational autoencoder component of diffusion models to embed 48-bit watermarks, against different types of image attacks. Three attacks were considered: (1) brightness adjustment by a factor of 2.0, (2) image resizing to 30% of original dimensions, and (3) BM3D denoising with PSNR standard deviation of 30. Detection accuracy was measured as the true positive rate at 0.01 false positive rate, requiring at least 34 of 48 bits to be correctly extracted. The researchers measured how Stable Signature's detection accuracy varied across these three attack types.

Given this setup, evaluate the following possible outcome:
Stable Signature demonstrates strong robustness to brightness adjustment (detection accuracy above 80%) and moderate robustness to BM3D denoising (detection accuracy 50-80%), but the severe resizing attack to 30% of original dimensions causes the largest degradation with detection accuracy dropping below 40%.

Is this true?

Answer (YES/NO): NO